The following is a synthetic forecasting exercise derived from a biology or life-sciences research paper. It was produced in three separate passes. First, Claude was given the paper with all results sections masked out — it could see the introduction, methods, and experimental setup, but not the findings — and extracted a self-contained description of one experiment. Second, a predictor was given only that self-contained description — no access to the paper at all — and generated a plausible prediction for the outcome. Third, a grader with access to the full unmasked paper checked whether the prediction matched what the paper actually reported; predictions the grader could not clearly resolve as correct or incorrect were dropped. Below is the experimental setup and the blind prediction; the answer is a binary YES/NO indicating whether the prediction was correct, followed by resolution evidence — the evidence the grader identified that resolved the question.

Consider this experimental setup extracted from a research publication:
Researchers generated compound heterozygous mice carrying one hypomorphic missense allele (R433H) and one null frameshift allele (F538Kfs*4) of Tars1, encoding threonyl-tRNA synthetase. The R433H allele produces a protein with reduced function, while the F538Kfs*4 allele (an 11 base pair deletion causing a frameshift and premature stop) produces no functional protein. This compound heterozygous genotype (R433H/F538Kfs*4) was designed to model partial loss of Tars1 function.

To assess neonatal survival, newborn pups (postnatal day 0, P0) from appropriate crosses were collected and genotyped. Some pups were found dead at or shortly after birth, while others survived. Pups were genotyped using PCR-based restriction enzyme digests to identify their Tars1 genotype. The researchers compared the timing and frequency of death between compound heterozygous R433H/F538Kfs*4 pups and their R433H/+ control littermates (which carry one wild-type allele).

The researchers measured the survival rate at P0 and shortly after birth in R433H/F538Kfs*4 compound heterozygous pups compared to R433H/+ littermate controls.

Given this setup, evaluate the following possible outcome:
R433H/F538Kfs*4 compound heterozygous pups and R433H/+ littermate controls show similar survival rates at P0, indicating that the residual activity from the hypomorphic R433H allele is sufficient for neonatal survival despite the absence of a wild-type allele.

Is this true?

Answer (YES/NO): NO